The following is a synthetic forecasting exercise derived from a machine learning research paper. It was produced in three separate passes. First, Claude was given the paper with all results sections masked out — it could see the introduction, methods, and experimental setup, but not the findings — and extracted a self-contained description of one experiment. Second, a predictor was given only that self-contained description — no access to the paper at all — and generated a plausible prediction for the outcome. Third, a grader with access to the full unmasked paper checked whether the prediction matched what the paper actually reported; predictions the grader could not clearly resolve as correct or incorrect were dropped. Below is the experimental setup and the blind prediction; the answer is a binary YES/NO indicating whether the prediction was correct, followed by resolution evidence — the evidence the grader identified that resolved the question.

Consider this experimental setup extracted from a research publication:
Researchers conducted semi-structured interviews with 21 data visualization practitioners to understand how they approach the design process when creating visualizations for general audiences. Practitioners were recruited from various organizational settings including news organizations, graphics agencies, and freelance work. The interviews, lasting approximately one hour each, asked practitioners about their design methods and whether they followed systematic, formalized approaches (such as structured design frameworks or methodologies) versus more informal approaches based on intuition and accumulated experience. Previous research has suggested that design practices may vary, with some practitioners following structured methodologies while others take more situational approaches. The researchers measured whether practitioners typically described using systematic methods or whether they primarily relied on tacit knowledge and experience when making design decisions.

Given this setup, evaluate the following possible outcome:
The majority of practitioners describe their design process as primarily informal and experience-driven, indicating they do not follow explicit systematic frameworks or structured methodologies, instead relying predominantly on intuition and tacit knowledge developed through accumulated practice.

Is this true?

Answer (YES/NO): YES